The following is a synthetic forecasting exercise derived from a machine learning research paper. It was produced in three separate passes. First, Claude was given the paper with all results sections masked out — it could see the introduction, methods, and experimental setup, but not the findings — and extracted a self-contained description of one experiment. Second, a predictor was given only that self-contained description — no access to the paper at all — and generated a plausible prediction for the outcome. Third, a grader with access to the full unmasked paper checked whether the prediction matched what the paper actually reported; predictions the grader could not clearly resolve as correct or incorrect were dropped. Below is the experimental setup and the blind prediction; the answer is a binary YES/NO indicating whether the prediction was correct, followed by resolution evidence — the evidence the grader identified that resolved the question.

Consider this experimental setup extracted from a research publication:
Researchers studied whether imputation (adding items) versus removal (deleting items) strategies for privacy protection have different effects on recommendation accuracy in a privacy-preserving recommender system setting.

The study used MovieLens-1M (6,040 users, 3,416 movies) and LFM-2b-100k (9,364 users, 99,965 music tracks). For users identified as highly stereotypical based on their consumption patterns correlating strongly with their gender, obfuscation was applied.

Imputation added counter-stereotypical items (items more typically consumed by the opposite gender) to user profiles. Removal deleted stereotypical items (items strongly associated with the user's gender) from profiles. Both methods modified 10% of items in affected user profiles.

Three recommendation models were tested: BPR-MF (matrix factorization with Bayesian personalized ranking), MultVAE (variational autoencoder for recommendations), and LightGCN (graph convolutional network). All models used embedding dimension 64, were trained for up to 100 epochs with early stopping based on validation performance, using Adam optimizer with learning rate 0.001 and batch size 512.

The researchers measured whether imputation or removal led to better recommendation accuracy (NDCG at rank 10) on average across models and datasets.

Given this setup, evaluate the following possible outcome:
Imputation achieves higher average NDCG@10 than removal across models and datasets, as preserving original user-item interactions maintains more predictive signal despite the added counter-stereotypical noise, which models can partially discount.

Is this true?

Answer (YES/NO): NO